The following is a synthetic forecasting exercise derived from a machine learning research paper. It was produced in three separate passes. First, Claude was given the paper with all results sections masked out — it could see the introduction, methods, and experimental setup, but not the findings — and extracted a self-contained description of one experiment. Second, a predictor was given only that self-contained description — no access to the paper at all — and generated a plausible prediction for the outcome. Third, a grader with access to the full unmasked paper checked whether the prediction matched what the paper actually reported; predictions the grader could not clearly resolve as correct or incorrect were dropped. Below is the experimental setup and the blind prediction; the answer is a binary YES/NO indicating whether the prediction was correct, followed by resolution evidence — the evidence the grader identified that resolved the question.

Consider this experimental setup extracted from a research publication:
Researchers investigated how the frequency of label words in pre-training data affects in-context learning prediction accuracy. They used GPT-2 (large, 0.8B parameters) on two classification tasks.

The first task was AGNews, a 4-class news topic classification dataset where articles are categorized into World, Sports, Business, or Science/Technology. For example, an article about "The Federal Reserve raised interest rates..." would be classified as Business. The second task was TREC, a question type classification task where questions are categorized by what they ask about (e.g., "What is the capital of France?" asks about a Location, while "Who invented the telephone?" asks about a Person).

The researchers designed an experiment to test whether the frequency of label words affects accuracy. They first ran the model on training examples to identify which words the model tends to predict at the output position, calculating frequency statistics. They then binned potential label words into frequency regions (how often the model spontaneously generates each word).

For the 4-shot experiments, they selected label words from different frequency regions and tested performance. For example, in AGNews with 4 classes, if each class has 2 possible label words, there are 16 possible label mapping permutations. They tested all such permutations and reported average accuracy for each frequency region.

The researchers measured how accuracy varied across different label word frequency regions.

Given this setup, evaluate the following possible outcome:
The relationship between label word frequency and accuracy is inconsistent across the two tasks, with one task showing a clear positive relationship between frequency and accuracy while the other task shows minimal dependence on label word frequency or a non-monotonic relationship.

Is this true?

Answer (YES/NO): NO